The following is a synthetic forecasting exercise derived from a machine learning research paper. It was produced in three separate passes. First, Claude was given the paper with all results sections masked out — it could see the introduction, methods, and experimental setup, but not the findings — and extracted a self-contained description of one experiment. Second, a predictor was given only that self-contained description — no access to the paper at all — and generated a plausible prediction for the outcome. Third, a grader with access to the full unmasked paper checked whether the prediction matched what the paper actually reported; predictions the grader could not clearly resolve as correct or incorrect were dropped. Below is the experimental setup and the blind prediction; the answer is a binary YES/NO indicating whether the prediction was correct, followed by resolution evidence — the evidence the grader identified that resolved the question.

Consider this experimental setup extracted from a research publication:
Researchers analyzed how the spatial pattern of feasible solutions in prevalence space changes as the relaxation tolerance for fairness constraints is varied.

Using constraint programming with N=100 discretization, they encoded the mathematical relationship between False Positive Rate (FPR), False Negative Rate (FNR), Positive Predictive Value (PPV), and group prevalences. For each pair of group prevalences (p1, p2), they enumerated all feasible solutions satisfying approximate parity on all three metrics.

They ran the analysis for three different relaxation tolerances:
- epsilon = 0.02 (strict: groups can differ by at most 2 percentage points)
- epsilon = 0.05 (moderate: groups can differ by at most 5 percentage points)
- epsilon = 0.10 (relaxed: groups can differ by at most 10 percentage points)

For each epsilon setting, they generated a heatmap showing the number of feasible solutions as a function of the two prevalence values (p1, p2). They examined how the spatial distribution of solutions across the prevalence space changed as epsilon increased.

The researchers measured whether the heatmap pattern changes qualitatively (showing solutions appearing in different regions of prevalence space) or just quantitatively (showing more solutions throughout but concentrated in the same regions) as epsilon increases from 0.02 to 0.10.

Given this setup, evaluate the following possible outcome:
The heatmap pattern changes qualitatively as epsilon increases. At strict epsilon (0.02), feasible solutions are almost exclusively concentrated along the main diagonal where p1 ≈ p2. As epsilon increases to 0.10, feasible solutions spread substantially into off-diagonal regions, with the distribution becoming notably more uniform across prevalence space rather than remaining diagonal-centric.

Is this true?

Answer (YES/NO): NO